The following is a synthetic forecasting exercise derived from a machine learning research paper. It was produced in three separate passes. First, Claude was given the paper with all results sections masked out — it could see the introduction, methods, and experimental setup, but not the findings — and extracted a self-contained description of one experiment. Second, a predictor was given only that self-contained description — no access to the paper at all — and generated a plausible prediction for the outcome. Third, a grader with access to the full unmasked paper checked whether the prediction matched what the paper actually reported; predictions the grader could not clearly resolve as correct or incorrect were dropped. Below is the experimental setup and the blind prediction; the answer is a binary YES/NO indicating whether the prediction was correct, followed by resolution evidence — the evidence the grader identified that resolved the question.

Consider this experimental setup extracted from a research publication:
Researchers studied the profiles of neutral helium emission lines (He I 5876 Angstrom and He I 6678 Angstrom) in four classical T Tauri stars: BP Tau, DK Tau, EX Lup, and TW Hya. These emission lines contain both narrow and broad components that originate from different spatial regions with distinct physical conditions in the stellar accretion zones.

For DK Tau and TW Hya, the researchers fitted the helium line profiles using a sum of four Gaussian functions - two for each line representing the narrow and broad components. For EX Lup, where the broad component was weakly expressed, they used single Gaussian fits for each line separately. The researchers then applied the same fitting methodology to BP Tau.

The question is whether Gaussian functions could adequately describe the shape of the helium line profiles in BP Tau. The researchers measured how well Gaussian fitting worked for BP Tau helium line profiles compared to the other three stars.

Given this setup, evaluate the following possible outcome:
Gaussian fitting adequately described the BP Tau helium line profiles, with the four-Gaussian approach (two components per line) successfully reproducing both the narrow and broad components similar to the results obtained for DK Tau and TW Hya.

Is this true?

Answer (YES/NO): NO